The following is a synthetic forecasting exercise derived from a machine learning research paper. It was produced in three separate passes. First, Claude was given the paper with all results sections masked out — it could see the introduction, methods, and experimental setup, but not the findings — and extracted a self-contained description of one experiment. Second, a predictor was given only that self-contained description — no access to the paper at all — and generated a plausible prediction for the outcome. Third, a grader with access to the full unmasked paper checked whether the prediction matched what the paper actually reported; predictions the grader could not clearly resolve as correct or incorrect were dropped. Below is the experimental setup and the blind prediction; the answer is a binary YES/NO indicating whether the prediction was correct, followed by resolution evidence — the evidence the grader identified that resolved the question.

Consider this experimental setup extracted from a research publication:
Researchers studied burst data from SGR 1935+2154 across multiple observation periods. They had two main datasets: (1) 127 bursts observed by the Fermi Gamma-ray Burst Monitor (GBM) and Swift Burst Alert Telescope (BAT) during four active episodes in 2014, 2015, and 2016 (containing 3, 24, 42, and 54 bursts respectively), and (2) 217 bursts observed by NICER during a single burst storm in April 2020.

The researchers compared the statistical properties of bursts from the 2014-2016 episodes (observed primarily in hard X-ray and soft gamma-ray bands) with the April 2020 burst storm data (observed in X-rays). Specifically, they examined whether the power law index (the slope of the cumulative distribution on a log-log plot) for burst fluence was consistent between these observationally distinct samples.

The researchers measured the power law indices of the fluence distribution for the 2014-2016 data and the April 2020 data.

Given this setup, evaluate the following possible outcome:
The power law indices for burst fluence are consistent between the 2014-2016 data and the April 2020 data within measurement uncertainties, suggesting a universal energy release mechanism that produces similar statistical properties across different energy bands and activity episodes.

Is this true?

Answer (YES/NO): NO